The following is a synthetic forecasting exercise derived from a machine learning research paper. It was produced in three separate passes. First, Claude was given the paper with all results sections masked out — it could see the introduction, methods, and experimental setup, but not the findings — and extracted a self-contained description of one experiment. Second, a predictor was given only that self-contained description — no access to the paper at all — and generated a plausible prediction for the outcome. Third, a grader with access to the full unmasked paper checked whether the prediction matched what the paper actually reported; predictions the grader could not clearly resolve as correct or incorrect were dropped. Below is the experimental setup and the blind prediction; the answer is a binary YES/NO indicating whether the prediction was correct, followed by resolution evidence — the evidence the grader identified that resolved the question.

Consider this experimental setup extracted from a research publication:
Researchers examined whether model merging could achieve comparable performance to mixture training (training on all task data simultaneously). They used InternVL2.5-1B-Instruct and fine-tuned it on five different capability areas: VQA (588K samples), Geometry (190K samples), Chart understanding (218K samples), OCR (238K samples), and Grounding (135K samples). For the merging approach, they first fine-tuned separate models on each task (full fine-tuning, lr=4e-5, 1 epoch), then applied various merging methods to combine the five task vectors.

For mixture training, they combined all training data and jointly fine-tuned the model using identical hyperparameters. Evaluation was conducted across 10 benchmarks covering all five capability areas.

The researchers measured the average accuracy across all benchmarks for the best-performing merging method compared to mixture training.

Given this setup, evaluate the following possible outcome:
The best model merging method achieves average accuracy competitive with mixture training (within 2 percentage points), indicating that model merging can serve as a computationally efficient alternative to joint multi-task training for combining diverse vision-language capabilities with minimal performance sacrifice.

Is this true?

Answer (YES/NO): YES